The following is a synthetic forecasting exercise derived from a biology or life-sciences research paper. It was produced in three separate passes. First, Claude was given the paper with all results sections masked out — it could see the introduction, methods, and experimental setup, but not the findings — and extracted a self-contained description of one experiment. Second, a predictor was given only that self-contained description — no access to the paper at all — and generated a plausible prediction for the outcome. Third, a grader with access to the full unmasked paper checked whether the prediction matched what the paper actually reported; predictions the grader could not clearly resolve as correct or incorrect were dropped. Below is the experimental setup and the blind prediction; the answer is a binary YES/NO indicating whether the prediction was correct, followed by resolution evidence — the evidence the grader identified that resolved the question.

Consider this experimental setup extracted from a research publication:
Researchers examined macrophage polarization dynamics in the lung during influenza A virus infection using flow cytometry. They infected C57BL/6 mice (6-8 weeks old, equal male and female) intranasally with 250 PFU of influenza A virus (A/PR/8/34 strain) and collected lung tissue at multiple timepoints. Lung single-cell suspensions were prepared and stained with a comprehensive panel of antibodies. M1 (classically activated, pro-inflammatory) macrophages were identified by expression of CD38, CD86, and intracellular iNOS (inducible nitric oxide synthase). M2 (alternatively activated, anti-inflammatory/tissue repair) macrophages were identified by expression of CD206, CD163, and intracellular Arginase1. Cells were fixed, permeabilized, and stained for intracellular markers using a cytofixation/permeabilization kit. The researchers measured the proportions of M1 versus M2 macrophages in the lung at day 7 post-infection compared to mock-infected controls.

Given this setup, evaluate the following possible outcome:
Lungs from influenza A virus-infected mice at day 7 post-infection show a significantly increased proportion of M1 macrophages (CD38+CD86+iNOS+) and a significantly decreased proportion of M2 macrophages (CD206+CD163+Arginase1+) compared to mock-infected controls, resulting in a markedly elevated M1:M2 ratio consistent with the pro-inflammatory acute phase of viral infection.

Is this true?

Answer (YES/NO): NO